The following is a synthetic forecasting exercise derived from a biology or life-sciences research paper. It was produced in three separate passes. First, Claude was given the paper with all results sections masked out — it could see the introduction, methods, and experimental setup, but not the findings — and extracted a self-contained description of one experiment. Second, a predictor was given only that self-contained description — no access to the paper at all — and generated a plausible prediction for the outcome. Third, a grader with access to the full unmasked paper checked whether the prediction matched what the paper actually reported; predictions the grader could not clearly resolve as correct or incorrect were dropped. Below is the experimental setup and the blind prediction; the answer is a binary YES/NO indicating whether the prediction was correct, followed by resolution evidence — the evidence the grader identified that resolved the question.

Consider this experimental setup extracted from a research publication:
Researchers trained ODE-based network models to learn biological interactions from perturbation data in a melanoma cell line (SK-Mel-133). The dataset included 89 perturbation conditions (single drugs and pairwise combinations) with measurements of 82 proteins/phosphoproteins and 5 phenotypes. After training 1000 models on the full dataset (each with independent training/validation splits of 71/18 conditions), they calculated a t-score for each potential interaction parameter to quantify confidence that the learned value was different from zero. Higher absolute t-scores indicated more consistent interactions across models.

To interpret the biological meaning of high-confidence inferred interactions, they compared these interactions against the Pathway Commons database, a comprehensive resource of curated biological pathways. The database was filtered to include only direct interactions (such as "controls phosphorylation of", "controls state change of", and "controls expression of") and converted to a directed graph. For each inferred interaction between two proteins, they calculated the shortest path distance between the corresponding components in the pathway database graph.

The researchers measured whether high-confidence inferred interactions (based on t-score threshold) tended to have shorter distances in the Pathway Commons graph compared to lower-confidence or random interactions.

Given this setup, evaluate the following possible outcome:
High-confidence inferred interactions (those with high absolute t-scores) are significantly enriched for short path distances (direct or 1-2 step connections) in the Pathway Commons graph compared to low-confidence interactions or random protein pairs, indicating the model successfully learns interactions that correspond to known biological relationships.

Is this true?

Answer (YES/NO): YES